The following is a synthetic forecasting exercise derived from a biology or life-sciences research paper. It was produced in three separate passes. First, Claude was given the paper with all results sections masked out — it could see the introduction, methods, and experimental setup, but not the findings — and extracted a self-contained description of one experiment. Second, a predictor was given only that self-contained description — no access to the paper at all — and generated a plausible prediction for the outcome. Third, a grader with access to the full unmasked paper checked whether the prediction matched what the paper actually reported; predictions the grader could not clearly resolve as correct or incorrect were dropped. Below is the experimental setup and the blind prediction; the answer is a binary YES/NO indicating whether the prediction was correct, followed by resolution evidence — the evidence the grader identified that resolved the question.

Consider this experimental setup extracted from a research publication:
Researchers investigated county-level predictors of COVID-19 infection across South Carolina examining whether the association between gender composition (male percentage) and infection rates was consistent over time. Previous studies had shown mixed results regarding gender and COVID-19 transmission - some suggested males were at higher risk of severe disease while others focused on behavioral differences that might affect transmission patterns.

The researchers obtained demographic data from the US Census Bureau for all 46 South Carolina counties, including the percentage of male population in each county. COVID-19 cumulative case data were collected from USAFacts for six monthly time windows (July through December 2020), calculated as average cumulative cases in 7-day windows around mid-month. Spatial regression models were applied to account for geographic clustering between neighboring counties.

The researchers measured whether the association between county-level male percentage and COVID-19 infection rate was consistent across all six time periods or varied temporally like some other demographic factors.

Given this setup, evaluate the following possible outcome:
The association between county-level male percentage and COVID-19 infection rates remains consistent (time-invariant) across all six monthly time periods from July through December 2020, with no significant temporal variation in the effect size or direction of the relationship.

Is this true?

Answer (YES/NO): YES